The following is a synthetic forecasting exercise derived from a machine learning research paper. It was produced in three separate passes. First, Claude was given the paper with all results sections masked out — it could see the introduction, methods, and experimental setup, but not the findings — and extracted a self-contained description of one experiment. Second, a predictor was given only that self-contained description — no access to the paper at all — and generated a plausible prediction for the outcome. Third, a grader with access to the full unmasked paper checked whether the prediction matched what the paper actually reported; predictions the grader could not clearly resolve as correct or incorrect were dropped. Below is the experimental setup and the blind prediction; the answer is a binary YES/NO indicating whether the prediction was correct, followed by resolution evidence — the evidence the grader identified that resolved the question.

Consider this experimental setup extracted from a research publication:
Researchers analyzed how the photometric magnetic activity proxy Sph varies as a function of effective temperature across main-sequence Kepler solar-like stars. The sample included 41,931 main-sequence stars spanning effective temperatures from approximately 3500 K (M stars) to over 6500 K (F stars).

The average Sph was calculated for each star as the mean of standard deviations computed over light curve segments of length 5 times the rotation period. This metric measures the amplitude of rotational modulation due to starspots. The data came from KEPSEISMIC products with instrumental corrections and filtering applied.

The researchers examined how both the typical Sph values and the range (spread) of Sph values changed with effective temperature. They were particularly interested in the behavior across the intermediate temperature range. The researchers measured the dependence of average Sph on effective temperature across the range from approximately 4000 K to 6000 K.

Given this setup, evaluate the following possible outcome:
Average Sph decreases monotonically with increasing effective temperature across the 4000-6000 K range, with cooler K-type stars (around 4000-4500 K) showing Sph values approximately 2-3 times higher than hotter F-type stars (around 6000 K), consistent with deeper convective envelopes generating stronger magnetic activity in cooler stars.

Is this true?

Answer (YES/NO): NO